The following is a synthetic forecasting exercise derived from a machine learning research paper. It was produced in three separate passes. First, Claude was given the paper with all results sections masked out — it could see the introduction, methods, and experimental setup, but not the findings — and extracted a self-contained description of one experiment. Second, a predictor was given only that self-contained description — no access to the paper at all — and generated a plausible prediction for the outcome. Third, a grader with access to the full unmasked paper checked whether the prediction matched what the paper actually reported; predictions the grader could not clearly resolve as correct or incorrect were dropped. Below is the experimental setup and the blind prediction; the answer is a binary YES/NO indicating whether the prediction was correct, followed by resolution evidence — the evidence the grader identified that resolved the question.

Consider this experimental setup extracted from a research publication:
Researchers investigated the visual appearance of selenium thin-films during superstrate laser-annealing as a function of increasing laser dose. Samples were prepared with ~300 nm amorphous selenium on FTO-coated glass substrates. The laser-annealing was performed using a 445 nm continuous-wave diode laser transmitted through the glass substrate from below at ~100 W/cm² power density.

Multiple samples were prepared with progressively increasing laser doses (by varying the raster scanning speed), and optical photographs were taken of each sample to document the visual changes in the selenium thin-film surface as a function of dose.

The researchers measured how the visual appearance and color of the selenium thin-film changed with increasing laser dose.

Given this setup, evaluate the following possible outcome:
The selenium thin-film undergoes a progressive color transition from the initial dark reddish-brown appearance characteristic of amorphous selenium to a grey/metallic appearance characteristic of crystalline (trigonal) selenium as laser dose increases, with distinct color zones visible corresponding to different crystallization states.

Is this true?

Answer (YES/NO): NO